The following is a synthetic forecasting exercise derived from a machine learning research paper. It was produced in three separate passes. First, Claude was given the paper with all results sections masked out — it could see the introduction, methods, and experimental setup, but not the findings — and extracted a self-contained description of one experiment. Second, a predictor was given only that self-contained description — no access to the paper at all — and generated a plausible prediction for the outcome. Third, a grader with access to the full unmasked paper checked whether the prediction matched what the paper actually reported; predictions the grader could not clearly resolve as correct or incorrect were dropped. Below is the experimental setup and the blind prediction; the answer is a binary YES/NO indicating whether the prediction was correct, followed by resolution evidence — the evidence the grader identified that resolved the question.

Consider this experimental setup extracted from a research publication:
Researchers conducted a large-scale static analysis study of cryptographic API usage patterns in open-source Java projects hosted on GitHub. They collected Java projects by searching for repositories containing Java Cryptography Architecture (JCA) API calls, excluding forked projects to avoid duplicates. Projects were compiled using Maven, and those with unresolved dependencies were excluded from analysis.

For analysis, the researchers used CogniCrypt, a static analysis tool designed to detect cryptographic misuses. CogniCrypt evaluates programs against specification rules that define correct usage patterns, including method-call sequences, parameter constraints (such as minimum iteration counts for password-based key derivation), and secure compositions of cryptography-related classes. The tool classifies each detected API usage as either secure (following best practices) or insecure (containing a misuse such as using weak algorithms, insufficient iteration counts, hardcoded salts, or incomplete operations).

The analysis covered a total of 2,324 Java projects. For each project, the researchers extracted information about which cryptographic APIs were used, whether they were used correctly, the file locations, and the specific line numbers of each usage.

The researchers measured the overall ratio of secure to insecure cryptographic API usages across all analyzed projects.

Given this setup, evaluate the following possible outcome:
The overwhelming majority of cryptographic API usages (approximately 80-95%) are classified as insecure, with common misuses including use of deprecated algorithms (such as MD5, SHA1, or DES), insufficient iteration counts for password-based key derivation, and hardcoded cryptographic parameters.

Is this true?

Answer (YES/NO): NO